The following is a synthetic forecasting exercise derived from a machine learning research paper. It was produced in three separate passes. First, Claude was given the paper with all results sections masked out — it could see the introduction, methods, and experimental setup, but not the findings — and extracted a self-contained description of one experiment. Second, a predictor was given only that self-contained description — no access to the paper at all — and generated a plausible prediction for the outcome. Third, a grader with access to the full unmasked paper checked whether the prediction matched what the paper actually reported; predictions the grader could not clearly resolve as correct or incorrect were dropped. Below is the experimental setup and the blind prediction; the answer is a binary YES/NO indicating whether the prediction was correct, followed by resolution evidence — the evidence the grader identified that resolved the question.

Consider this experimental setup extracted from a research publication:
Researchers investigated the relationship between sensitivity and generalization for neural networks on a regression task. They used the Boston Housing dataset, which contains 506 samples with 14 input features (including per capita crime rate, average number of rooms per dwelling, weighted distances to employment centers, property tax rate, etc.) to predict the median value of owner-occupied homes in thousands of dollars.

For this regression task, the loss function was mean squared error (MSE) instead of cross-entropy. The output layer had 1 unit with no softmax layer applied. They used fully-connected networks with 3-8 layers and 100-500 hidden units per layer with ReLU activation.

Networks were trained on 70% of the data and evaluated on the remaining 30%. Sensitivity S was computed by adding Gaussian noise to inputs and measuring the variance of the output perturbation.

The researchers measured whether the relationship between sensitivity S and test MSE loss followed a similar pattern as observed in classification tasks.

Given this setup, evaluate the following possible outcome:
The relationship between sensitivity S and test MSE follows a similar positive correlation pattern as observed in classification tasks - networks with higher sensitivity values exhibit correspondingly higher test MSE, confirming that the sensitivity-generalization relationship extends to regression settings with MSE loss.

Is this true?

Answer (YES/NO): YES